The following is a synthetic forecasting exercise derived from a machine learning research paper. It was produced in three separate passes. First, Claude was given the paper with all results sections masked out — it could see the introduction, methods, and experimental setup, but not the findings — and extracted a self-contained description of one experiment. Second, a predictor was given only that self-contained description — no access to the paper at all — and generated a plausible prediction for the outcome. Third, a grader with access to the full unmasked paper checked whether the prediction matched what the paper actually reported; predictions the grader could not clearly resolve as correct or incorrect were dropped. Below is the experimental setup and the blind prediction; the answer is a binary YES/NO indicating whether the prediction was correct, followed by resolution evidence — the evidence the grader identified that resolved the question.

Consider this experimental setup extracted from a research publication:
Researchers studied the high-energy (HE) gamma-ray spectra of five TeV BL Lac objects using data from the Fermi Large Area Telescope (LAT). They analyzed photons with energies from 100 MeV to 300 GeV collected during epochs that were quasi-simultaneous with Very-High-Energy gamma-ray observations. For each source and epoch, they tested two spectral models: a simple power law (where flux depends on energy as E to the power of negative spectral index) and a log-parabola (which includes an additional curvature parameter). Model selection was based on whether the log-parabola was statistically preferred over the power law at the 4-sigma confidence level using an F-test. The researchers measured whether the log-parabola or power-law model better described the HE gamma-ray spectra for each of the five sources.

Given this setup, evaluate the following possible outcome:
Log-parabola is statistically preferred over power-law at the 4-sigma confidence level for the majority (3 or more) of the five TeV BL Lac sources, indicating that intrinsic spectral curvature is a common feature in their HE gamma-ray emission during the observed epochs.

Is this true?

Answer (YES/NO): YES